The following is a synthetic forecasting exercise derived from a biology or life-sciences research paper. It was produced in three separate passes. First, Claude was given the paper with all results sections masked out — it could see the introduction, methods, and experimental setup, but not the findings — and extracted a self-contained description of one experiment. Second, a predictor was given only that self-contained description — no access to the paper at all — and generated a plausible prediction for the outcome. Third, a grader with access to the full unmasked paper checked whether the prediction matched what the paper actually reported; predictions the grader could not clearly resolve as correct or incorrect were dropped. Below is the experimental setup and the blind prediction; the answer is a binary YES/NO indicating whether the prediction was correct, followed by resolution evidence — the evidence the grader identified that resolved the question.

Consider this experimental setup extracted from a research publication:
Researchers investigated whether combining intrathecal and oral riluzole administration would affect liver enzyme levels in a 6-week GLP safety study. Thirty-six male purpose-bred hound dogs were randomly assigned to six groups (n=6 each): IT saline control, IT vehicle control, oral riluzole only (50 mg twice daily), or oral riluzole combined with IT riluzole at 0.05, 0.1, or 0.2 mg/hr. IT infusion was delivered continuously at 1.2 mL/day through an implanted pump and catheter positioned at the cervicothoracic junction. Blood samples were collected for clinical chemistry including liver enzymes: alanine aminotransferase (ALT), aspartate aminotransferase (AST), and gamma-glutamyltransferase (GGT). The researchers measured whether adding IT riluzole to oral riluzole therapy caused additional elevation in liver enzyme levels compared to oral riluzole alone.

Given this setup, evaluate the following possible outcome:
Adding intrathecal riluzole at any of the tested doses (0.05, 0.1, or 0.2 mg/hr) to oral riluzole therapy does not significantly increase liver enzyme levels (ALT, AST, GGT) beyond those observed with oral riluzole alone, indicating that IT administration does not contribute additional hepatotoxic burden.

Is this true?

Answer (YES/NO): YES